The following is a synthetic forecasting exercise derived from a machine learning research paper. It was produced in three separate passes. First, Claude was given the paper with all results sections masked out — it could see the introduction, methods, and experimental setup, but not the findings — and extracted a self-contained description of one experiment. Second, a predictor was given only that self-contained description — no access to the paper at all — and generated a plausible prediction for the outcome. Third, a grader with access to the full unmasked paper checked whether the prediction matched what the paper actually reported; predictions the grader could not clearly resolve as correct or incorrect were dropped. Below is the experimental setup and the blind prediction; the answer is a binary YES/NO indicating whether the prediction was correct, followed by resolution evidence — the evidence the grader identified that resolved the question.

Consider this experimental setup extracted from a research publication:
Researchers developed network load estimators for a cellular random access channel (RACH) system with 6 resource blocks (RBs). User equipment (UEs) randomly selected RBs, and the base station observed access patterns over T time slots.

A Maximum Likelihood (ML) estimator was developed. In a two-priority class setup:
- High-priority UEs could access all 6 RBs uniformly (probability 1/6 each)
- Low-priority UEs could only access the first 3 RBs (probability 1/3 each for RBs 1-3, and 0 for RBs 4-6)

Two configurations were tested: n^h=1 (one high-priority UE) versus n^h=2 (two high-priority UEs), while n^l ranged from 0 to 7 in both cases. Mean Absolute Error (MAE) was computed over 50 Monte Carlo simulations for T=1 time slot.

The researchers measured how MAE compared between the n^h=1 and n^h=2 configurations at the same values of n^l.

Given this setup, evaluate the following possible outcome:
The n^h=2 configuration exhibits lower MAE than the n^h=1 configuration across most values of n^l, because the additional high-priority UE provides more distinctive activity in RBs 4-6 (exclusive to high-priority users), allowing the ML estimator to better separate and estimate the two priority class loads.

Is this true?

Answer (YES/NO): NO